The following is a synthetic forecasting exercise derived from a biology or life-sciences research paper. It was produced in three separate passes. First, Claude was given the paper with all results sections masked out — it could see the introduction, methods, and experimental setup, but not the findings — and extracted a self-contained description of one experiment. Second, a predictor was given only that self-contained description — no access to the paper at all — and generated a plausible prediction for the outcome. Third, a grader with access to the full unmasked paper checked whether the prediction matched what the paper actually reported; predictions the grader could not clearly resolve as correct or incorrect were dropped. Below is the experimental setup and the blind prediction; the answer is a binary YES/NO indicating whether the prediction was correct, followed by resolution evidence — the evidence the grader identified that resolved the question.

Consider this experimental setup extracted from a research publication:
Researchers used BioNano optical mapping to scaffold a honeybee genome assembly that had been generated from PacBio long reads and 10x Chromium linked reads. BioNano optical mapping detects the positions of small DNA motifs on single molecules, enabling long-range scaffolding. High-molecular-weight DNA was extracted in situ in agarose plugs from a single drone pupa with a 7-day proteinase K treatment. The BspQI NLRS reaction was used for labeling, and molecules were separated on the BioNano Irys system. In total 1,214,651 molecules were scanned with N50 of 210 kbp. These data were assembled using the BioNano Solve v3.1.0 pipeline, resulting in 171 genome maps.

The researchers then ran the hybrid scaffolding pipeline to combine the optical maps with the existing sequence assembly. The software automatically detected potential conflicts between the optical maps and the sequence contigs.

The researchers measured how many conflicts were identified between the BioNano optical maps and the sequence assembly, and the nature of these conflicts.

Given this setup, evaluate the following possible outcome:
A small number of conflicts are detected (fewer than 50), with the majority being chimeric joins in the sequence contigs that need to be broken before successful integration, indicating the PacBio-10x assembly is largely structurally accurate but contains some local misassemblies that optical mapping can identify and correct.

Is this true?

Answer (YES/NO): YES